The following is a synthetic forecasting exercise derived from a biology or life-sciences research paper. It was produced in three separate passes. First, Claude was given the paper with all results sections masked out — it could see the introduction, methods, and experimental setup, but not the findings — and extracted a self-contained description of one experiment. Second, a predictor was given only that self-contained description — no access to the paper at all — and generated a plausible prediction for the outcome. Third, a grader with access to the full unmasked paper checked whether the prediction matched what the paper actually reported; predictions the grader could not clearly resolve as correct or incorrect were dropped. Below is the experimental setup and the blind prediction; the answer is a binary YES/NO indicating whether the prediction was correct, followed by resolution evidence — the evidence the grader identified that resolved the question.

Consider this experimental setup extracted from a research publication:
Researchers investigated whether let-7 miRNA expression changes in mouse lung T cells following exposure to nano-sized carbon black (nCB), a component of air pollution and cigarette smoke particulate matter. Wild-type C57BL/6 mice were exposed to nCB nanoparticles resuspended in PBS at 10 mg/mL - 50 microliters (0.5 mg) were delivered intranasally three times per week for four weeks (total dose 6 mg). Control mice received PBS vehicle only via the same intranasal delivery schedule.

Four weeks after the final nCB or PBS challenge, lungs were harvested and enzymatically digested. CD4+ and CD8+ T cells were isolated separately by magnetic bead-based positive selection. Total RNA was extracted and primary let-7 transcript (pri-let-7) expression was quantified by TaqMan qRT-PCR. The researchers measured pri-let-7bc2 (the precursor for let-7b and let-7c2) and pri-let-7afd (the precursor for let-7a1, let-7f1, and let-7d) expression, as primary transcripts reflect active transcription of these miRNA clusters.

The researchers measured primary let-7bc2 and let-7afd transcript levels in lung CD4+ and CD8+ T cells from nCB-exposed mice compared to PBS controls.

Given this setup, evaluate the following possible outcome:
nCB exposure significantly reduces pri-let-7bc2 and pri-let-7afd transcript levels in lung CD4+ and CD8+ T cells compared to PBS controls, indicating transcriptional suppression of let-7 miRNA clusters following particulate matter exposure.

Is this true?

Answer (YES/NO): YES